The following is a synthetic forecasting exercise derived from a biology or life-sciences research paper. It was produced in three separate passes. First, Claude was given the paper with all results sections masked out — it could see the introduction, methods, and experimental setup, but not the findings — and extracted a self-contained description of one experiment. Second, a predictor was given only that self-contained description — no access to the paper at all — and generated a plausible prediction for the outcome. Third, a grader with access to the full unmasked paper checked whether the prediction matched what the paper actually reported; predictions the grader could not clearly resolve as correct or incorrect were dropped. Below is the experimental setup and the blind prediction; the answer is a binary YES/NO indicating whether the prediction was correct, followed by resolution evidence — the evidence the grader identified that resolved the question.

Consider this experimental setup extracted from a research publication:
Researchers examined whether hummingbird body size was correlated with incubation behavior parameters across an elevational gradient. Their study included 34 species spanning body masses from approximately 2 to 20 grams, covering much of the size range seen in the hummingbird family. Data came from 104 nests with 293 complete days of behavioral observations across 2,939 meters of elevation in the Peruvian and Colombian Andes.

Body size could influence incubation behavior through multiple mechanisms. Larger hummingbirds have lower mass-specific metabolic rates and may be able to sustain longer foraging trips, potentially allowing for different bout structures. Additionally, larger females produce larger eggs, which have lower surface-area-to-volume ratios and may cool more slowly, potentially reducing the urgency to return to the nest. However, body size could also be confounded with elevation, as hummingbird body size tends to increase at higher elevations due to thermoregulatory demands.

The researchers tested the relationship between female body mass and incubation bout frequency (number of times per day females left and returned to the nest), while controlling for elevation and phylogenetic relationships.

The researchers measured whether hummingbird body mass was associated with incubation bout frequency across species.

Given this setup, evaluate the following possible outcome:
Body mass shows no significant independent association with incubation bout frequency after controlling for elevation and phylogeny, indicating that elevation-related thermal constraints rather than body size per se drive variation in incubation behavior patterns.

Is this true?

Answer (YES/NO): NO